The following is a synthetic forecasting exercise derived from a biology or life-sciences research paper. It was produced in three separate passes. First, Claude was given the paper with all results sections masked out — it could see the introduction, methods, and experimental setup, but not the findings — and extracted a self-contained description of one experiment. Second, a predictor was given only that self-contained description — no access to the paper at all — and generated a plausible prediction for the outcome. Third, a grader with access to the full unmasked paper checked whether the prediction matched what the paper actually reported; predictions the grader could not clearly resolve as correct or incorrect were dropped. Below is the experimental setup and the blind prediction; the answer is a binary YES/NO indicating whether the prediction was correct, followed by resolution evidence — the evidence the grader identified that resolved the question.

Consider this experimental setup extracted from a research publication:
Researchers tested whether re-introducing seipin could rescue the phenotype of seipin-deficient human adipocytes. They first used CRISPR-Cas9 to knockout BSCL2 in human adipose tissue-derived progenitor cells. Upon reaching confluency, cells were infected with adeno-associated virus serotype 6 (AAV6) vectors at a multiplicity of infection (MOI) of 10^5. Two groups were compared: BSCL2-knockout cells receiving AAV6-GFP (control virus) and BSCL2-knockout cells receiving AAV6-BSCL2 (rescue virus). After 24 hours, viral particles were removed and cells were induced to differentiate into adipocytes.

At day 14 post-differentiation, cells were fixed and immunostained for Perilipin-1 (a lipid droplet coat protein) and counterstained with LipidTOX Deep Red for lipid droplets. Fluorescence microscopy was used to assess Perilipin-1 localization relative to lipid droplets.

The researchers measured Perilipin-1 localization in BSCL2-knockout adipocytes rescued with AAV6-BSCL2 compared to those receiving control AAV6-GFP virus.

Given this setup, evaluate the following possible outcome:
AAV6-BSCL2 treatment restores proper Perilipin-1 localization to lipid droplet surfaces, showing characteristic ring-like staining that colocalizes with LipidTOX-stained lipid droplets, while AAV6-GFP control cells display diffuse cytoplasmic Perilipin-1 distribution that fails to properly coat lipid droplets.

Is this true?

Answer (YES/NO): NO